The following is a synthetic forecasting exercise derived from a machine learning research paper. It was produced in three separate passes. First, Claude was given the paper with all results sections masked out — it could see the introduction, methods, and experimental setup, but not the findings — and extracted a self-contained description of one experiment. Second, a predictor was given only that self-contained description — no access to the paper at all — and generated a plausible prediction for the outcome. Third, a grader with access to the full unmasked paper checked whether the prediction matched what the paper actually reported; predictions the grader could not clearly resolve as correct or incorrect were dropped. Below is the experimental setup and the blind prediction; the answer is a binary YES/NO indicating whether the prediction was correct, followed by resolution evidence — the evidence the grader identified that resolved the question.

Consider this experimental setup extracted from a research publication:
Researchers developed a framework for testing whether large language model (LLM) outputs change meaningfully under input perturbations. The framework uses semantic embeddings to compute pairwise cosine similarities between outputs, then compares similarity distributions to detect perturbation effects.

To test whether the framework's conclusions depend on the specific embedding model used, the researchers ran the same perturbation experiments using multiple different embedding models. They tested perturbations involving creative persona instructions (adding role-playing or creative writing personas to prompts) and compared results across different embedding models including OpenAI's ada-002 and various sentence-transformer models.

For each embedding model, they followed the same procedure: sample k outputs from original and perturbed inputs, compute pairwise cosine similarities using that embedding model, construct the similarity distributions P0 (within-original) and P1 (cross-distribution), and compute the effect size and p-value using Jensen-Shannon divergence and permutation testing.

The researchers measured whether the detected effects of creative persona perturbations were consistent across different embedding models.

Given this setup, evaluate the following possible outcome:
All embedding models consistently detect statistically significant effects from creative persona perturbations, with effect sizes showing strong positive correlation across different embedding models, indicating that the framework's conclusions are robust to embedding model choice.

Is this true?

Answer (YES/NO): NO